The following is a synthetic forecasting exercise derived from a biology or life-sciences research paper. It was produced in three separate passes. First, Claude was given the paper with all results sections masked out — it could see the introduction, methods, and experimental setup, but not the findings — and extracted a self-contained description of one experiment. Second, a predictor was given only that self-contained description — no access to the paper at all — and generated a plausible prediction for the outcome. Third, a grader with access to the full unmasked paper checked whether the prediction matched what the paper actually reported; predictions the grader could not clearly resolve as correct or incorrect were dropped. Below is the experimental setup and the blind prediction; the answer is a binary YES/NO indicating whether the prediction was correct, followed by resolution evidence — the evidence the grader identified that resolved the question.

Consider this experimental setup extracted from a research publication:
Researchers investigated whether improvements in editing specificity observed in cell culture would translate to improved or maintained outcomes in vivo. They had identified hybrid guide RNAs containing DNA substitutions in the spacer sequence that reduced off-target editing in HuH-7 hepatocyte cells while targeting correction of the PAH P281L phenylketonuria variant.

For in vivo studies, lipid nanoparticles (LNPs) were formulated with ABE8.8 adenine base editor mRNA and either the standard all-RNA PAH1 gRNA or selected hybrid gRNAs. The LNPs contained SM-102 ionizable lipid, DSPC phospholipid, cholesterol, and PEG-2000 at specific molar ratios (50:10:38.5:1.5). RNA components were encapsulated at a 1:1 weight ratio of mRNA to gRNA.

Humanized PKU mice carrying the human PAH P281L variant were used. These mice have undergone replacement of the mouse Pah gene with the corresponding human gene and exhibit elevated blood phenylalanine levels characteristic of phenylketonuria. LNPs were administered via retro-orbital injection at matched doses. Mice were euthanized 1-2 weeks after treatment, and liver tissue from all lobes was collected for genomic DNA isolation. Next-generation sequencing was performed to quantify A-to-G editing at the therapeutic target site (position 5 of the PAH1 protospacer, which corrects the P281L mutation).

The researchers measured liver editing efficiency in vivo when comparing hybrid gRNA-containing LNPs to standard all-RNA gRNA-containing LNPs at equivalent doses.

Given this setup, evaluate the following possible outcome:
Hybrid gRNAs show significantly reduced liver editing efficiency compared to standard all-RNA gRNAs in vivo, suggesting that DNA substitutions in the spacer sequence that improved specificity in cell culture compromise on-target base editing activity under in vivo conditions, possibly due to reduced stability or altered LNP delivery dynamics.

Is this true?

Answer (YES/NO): NO